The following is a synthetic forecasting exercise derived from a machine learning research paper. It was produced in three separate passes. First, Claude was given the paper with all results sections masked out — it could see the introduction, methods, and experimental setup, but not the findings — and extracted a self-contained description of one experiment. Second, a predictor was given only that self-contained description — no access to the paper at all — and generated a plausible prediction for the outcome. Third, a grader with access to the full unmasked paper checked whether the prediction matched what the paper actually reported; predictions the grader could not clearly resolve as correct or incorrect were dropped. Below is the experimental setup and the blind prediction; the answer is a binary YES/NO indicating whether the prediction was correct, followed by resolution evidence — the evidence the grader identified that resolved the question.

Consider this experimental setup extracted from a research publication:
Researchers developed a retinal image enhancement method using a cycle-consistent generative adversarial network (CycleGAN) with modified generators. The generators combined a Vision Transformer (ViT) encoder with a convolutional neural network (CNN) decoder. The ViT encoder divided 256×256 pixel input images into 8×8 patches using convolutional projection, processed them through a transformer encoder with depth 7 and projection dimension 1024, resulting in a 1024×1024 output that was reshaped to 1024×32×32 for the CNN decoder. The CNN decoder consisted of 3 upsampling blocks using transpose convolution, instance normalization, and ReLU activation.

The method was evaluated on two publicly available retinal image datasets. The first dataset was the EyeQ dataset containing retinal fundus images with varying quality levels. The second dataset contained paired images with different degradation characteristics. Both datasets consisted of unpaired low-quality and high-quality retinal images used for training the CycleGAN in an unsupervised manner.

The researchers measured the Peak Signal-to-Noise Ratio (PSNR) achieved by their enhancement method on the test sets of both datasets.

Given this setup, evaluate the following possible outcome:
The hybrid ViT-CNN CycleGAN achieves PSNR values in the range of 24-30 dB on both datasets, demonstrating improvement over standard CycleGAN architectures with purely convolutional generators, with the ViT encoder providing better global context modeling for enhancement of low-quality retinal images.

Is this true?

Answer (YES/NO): NO